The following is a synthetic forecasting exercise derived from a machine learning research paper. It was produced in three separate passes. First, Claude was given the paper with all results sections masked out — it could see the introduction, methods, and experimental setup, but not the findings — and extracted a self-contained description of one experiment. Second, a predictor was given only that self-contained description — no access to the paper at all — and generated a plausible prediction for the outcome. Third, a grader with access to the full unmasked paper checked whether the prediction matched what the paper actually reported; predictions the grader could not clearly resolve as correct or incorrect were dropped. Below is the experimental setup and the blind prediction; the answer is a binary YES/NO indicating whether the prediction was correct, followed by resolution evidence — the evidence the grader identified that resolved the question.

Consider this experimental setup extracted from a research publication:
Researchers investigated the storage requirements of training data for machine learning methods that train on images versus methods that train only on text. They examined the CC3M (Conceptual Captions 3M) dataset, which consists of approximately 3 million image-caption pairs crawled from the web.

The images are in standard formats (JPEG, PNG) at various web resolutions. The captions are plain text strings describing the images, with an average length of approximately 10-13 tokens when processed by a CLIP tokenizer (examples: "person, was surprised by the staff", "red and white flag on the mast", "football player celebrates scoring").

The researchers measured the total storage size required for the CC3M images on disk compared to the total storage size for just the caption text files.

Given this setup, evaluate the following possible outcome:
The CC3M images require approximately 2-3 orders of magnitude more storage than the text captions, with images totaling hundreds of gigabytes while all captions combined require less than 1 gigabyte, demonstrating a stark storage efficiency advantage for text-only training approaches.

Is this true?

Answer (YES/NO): YES